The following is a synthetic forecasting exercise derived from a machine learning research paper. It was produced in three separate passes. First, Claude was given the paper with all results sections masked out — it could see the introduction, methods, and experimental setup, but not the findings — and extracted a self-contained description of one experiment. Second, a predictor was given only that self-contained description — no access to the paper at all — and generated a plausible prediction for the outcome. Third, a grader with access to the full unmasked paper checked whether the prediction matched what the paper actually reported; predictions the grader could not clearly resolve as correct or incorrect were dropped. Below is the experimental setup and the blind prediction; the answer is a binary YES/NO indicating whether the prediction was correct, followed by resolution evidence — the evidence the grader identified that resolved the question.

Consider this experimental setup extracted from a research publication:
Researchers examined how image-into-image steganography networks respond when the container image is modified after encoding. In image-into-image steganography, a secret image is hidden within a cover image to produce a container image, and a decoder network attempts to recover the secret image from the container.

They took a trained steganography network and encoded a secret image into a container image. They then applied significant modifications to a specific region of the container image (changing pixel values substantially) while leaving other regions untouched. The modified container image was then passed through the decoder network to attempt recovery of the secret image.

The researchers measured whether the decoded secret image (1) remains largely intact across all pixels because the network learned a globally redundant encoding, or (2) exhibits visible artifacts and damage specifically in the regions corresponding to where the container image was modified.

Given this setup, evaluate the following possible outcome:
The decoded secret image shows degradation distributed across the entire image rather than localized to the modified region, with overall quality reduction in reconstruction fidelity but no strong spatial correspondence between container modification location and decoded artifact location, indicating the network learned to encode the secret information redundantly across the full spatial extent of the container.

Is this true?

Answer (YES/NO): NO